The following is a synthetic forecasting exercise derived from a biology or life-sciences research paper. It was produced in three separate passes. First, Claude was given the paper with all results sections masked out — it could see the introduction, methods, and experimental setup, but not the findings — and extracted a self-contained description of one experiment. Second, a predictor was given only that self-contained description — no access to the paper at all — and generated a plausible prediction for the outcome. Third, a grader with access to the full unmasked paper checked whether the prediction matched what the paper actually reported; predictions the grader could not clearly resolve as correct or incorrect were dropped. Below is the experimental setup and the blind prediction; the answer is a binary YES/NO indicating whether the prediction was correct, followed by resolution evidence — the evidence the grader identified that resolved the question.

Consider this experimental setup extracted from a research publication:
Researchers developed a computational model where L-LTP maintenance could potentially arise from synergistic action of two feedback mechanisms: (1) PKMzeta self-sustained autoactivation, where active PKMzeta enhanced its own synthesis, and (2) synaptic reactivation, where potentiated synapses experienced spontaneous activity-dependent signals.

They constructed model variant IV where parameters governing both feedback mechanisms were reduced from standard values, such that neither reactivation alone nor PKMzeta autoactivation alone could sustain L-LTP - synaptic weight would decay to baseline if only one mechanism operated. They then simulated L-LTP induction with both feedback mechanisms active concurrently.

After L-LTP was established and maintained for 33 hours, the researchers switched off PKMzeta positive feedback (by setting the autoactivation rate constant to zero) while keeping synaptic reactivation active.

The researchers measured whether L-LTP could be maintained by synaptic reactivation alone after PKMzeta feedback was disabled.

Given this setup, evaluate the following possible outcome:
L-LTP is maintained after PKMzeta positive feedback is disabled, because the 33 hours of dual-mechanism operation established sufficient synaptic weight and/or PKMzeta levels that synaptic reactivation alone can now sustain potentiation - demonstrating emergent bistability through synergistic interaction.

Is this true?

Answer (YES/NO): NO